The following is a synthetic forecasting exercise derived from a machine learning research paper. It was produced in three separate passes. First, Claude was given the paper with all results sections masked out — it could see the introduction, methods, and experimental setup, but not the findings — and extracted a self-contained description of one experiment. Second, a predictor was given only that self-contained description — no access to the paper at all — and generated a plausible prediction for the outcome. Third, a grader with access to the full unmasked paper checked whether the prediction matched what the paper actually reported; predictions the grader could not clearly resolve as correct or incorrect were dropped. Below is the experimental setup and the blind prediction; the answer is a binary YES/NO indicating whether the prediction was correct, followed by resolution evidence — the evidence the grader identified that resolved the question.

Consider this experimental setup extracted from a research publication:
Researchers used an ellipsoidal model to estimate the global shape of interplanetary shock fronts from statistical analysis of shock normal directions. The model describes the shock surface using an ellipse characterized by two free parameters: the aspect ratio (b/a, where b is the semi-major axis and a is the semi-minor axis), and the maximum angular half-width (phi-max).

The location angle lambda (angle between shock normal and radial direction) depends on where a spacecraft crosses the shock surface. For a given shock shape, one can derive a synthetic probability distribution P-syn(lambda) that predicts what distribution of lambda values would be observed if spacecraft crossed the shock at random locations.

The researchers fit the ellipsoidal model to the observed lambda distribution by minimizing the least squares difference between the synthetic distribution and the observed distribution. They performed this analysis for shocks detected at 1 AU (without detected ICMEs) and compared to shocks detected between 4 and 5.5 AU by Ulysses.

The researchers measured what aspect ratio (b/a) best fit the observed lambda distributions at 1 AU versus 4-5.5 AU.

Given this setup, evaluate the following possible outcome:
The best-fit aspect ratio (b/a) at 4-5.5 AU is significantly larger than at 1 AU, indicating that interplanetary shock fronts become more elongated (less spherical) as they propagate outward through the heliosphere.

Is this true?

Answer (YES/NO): NO